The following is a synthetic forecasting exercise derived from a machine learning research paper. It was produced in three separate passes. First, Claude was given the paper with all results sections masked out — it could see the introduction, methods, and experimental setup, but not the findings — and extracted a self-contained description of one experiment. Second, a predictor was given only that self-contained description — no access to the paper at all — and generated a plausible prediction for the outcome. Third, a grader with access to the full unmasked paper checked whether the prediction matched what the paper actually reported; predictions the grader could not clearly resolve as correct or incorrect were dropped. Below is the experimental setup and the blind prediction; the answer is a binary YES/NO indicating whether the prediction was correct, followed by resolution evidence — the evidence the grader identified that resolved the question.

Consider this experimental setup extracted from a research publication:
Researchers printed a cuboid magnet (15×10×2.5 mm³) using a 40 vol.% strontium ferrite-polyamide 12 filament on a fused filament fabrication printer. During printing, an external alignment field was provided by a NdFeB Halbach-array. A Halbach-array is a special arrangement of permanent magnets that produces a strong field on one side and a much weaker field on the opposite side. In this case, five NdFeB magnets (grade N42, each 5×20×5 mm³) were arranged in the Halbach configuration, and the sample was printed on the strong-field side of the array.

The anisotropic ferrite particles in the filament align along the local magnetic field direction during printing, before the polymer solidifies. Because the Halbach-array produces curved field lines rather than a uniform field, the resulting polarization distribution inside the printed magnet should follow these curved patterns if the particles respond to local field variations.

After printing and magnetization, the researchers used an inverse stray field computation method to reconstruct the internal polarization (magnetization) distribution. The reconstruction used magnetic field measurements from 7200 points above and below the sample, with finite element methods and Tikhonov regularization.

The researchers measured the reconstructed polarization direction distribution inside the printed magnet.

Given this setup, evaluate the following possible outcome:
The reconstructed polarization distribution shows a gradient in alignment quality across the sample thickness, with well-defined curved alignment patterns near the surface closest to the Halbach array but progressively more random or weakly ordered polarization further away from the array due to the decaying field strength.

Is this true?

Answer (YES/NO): NO